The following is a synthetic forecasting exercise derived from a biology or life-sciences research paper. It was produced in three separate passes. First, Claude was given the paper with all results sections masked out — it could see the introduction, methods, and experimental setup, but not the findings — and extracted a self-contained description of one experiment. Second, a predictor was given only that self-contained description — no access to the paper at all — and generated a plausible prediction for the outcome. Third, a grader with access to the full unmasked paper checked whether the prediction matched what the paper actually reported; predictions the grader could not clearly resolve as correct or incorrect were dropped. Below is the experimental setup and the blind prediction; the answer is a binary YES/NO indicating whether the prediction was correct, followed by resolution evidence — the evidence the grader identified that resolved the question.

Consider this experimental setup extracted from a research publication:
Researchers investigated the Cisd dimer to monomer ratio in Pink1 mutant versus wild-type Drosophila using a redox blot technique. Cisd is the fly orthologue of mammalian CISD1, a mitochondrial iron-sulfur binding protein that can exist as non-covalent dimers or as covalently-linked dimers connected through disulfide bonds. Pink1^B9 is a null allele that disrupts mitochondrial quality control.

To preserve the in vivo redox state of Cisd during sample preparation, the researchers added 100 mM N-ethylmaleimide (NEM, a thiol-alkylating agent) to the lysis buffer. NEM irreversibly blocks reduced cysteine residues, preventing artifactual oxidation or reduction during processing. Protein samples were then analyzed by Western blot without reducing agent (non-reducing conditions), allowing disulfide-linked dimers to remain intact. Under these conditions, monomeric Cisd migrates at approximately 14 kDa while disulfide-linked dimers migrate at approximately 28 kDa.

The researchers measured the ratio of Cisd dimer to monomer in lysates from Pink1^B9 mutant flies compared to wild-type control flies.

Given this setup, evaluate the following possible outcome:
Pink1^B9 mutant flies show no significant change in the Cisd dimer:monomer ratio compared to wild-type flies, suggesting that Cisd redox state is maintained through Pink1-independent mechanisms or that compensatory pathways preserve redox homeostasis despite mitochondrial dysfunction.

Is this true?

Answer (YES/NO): NO